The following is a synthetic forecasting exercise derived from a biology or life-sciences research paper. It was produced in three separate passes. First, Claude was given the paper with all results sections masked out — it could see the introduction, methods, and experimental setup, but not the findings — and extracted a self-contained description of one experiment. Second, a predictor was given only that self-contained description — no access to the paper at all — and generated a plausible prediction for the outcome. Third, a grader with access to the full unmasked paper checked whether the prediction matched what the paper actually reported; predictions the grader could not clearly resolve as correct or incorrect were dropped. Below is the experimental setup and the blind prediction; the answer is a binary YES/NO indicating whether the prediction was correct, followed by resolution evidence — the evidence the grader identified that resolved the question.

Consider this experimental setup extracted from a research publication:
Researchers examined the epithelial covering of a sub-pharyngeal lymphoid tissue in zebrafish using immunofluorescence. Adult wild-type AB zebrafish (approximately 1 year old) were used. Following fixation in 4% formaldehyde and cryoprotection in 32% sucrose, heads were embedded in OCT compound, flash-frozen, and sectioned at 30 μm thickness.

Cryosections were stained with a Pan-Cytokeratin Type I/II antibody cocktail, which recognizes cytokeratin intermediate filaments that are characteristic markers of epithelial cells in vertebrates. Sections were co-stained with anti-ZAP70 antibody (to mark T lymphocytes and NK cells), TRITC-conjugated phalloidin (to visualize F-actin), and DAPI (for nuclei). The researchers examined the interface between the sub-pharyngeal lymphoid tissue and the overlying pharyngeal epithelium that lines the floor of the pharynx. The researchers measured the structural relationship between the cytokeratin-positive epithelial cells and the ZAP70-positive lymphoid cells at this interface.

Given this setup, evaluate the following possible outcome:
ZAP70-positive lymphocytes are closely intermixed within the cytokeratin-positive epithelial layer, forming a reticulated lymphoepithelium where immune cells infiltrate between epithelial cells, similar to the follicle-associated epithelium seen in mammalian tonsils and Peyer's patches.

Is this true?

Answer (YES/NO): YES